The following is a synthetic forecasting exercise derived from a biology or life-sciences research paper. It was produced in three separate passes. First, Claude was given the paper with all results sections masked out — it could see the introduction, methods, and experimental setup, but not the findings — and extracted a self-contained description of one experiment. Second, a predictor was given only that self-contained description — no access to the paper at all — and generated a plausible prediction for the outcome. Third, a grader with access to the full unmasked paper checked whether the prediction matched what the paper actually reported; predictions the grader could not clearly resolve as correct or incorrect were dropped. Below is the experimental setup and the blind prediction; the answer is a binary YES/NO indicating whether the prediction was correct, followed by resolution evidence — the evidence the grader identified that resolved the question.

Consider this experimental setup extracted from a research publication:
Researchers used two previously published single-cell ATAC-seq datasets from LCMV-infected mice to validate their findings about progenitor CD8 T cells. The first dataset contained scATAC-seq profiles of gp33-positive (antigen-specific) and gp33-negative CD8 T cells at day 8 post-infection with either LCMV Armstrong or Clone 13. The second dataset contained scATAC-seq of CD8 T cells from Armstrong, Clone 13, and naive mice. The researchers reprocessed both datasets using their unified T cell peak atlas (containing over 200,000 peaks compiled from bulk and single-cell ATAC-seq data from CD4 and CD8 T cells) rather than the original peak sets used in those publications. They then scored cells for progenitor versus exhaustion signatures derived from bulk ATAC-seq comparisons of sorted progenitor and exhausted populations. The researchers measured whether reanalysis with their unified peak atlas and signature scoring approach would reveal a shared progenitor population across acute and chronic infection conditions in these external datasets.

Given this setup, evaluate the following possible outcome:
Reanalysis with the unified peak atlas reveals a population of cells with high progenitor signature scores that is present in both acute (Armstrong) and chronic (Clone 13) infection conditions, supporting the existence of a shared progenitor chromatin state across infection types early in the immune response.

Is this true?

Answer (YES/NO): YES